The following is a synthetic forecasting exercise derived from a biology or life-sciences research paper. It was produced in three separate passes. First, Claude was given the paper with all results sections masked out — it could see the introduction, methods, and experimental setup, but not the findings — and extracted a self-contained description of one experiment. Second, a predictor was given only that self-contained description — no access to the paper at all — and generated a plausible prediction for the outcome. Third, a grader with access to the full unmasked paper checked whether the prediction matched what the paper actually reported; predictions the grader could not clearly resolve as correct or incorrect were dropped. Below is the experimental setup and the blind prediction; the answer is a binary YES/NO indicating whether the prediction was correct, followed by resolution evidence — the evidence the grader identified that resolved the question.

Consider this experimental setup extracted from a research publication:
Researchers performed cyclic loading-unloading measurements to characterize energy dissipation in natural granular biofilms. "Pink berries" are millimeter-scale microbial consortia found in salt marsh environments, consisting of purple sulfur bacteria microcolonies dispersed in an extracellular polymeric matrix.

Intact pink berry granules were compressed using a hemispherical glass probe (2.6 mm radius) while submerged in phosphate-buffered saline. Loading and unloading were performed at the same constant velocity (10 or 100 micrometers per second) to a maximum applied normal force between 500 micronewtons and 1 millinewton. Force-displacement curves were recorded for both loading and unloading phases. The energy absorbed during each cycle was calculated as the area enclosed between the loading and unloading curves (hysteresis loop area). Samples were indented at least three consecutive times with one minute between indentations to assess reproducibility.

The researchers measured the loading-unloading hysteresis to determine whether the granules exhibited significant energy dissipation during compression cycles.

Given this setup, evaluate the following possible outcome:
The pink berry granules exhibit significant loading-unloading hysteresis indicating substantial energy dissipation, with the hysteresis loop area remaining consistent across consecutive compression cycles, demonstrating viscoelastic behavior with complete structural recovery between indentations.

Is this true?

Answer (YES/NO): NO